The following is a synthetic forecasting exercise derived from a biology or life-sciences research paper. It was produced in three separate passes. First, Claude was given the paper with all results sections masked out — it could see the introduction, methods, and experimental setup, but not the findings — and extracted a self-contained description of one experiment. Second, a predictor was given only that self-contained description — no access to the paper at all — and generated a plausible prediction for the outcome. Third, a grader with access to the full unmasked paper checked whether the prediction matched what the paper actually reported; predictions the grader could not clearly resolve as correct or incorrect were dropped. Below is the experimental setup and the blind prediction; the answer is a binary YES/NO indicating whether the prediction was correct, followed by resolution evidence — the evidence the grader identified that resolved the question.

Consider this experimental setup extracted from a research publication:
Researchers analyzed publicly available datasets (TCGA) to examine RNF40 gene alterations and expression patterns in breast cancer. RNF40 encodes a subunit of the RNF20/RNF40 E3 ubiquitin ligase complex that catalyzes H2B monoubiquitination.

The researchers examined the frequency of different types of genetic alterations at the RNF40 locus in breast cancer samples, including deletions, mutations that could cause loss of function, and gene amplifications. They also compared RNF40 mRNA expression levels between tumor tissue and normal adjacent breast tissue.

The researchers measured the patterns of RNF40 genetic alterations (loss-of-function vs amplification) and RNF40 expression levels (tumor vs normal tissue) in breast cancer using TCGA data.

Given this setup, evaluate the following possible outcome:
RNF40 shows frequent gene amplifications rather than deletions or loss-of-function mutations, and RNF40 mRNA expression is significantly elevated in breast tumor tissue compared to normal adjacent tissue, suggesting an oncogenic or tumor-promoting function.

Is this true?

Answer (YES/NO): YES